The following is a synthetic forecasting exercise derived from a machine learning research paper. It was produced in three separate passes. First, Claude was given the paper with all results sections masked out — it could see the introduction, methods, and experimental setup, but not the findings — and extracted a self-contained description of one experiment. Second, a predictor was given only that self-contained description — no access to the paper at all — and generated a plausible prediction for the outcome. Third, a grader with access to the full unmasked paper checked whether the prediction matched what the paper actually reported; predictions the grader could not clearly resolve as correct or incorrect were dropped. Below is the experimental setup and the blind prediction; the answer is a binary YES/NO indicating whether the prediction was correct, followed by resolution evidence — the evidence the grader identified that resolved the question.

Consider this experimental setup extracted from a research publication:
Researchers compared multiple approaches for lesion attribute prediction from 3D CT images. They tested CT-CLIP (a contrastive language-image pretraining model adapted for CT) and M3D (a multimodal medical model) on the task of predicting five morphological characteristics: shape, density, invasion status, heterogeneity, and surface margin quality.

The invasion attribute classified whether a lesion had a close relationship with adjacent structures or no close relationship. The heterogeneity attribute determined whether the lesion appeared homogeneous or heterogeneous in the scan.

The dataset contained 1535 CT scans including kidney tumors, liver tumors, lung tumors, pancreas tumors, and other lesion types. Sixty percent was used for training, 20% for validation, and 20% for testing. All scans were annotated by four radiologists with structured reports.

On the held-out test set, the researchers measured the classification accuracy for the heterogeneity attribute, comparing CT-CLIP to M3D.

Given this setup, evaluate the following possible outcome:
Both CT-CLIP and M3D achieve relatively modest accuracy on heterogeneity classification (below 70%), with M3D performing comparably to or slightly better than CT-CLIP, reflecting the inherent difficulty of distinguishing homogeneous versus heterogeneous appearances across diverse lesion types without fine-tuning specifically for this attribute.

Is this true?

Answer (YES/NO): NO